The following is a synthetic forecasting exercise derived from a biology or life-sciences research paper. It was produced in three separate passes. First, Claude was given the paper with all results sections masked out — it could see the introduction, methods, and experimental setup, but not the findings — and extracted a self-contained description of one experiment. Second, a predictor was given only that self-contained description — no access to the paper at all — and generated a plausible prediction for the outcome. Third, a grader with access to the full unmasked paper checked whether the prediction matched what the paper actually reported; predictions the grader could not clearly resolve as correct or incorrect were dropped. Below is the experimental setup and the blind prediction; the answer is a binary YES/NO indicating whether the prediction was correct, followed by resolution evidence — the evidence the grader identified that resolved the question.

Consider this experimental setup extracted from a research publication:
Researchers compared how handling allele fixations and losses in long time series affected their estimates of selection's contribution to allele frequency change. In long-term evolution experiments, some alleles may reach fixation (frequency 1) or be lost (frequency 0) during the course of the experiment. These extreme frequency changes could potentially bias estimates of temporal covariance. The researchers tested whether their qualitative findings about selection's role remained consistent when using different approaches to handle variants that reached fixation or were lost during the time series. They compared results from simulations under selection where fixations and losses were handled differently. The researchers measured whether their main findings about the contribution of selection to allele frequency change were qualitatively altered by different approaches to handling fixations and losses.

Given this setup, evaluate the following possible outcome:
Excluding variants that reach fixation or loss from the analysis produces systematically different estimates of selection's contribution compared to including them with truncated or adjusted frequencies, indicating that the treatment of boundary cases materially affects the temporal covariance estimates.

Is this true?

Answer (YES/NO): NO